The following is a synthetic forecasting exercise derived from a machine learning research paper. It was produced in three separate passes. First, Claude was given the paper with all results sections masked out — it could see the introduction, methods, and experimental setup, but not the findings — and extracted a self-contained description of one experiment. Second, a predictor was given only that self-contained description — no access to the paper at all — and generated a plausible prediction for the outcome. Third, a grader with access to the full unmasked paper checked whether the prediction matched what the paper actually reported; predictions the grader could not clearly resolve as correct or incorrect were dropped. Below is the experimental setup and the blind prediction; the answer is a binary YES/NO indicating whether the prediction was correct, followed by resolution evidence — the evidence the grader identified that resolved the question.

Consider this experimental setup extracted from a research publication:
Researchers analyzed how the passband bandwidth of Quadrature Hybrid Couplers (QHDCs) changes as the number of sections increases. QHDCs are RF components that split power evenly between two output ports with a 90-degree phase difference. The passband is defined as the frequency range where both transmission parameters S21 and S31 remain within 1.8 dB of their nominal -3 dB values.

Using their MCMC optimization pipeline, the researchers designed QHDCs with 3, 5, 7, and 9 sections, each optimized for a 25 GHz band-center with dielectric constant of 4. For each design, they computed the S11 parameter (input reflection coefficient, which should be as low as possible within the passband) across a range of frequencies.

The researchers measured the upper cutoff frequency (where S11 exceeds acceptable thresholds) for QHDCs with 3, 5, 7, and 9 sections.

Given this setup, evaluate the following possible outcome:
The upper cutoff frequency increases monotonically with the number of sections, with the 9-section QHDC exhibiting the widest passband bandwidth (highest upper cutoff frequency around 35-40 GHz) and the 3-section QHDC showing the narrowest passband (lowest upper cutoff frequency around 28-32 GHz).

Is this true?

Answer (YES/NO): NO